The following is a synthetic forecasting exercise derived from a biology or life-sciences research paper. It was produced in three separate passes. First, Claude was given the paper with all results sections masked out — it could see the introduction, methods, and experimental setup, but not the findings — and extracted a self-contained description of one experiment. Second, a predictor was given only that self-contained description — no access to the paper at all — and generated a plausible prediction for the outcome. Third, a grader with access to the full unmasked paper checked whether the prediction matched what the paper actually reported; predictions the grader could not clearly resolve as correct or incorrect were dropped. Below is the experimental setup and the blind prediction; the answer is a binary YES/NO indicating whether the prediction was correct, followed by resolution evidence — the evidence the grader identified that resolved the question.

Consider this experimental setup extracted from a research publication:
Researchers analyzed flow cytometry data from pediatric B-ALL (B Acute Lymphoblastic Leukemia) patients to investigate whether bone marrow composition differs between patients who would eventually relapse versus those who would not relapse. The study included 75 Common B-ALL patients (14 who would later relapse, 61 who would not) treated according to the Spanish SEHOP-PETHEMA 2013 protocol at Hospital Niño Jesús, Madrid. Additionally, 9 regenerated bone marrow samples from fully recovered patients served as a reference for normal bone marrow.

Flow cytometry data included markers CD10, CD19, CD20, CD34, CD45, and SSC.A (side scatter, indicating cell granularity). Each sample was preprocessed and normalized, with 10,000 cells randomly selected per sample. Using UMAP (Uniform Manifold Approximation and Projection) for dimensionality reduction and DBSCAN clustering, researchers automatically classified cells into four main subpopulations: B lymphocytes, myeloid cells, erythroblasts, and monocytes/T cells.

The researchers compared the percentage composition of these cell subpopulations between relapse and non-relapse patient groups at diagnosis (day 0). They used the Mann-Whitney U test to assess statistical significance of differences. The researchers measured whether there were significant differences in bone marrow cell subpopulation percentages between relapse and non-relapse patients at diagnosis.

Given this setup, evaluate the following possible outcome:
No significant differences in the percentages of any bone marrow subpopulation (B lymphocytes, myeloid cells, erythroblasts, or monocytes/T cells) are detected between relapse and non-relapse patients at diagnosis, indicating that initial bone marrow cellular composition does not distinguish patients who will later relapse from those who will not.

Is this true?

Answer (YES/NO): YES